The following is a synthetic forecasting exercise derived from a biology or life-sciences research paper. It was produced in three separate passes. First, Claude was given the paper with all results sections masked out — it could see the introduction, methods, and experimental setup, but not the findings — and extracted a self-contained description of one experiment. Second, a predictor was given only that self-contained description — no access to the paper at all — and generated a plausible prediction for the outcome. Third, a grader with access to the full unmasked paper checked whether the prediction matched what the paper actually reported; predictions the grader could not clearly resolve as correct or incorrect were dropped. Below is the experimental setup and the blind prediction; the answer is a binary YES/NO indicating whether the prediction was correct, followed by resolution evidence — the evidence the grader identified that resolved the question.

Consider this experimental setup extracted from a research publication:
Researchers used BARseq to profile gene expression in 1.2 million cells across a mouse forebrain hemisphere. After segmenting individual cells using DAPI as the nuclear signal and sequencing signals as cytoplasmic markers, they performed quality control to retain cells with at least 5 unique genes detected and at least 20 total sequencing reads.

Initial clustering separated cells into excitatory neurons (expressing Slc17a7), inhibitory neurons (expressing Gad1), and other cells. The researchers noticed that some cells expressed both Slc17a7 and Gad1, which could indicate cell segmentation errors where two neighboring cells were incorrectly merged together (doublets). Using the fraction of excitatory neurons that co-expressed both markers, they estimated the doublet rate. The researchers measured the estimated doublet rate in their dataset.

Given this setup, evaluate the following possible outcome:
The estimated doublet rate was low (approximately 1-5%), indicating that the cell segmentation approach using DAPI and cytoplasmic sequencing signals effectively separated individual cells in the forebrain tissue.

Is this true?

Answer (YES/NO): NO